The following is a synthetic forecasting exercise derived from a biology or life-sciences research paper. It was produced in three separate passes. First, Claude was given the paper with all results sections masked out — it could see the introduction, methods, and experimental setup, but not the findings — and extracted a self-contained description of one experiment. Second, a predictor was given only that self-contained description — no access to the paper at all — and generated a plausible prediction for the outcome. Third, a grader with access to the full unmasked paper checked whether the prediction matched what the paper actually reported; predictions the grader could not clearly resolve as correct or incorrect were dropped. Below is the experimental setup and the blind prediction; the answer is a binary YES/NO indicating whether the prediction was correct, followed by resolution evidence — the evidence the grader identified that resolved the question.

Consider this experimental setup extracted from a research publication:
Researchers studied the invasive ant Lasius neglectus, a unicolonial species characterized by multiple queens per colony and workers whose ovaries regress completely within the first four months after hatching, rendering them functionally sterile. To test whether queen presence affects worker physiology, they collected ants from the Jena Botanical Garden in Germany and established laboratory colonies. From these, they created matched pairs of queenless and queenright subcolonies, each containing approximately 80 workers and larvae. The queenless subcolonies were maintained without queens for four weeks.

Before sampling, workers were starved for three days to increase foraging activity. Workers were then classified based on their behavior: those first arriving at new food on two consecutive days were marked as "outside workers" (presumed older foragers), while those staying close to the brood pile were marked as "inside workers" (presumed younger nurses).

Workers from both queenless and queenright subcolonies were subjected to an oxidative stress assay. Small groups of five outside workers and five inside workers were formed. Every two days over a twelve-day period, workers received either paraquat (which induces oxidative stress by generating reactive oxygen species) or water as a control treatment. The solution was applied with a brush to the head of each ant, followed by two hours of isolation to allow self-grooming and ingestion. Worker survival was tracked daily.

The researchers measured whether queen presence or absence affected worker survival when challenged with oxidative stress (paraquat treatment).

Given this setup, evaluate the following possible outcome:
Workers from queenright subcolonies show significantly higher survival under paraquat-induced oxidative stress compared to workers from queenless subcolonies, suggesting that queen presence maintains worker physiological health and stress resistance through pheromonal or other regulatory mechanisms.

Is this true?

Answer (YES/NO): NO